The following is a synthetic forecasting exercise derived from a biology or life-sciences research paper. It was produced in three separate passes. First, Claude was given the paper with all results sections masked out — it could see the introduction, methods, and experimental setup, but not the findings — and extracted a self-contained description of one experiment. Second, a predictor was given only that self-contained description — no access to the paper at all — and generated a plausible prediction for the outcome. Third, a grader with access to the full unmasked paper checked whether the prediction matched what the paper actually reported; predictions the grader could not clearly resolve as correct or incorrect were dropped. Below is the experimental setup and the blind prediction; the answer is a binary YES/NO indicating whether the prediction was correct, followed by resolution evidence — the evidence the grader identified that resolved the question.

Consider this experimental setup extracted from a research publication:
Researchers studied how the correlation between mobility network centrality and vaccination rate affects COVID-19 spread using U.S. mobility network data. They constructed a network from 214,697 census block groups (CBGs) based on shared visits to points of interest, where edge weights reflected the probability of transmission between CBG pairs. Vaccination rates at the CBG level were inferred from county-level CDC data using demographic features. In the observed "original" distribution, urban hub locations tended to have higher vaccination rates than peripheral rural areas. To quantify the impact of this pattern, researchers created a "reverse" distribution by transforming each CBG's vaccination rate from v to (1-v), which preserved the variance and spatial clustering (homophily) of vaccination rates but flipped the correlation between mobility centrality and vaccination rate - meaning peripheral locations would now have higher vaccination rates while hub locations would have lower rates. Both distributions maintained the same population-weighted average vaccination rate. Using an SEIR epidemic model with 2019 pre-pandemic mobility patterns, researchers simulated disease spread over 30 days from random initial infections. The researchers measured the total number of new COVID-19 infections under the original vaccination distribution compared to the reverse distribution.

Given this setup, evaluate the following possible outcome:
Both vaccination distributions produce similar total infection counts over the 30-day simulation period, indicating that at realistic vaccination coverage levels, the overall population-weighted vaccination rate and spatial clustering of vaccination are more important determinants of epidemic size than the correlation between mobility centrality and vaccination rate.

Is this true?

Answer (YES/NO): NO